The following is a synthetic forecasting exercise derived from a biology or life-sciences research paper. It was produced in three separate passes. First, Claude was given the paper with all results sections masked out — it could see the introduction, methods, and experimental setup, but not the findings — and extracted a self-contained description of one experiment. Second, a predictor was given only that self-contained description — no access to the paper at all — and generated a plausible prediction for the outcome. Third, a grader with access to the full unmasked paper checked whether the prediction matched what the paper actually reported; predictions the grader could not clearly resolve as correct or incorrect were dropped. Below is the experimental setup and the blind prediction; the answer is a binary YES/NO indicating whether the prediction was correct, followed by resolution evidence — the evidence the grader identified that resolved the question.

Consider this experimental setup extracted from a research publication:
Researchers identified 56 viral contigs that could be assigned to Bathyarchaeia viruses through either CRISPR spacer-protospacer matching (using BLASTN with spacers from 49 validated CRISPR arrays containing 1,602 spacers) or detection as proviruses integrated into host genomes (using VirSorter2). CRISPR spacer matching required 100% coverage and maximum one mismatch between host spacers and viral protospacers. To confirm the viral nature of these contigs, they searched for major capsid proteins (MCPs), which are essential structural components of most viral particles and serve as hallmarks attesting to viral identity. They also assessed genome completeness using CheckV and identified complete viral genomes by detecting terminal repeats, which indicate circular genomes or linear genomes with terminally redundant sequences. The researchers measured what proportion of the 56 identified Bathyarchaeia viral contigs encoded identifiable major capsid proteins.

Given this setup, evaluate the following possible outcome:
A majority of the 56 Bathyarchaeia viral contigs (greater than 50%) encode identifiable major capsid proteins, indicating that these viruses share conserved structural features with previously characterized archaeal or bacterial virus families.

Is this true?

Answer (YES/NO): YES